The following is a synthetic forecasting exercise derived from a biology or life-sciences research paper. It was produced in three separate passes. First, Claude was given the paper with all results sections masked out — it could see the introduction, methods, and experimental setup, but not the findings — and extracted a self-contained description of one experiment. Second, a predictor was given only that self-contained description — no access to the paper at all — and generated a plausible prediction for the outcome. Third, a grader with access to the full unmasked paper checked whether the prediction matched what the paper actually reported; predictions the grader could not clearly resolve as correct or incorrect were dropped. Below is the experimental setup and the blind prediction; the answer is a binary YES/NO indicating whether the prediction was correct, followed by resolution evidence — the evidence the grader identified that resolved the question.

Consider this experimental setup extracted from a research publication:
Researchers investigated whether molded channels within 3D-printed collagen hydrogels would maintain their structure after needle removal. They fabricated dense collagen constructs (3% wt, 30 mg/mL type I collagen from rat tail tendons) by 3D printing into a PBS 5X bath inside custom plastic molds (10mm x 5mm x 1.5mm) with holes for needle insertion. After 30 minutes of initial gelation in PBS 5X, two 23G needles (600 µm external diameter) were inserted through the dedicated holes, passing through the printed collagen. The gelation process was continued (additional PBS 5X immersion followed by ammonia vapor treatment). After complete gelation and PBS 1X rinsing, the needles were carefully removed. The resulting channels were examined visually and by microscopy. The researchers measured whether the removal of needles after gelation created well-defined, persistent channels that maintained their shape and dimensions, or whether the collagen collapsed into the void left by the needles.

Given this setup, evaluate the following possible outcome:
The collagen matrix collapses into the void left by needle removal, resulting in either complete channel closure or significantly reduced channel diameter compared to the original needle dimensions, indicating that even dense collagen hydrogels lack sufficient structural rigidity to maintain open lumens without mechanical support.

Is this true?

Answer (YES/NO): NO